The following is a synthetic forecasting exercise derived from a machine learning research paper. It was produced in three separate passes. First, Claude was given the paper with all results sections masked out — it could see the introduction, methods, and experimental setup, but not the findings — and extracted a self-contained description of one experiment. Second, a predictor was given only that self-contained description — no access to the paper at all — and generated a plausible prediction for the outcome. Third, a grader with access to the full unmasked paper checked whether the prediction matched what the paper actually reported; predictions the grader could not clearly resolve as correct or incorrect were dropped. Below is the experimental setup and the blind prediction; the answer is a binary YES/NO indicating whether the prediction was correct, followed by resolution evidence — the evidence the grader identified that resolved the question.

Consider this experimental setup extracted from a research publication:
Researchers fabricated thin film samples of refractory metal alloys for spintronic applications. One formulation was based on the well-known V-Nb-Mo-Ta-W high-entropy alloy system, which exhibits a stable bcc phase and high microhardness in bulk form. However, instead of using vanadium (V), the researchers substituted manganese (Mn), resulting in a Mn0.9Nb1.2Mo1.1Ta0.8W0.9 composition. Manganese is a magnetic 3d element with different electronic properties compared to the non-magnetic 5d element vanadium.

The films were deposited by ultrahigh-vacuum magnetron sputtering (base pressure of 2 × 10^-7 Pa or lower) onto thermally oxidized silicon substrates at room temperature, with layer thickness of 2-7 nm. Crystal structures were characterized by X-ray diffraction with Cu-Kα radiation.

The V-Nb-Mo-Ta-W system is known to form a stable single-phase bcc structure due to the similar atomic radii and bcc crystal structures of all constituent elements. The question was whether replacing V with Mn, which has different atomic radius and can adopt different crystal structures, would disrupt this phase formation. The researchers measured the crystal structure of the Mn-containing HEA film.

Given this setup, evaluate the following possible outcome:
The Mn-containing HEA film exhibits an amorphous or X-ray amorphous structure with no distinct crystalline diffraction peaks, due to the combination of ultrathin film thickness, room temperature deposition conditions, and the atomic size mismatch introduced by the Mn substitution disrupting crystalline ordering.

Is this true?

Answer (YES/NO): NO